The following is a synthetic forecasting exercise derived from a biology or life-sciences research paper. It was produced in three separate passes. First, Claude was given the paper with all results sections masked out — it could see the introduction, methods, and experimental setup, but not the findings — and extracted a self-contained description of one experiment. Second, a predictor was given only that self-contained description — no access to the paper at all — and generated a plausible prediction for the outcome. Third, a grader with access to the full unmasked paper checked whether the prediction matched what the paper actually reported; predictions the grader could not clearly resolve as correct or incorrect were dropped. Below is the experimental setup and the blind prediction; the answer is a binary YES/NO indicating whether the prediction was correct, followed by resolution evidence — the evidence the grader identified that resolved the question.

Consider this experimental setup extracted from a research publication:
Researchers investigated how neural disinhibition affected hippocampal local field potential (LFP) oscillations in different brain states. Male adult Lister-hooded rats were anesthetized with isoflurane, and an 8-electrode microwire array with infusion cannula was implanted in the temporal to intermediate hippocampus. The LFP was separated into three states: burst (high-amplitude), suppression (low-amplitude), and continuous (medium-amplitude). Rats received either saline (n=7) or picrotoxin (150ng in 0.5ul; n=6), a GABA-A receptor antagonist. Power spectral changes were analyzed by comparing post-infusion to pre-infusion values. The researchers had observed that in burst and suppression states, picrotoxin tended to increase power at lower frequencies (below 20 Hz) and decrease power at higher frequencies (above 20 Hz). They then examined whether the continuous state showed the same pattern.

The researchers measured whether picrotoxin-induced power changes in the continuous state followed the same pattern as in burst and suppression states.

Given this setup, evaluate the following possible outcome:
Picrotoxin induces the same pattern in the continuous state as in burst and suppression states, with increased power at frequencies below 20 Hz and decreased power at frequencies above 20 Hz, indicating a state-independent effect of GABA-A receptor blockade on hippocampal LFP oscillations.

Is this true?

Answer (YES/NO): NO